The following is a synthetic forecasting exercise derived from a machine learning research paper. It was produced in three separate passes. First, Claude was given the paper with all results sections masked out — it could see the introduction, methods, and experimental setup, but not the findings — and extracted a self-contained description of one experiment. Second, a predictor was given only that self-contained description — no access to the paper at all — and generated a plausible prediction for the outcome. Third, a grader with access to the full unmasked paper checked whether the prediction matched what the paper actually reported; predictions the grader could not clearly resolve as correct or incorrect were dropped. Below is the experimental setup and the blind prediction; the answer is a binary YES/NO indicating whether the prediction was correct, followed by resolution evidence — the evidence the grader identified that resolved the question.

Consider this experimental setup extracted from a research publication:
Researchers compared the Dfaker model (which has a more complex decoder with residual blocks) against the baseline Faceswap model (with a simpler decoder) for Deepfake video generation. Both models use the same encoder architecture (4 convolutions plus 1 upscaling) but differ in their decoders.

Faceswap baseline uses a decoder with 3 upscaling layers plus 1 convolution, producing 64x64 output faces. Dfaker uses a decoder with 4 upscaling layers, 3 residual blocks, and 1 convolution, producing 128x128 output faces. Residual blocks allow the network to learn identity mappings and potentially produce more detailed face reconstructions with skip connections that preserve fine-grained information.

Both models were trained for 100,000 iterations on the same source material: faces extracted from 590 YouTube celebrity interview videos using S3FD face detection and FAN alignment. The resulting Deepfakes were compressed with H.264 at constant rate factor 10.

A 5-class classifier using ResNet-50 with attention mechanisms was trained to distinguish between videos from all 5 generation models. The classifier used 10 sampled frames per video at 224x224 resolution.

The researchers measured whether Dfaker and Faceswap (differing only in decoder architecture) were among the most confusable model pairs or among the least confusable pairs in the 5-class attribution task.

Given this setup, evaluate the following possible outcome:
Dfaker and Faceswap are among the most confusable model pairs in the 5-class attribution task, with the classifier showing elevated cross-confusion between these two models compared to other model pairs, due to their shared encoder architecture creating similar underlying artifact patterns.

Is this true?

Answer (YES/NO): NO